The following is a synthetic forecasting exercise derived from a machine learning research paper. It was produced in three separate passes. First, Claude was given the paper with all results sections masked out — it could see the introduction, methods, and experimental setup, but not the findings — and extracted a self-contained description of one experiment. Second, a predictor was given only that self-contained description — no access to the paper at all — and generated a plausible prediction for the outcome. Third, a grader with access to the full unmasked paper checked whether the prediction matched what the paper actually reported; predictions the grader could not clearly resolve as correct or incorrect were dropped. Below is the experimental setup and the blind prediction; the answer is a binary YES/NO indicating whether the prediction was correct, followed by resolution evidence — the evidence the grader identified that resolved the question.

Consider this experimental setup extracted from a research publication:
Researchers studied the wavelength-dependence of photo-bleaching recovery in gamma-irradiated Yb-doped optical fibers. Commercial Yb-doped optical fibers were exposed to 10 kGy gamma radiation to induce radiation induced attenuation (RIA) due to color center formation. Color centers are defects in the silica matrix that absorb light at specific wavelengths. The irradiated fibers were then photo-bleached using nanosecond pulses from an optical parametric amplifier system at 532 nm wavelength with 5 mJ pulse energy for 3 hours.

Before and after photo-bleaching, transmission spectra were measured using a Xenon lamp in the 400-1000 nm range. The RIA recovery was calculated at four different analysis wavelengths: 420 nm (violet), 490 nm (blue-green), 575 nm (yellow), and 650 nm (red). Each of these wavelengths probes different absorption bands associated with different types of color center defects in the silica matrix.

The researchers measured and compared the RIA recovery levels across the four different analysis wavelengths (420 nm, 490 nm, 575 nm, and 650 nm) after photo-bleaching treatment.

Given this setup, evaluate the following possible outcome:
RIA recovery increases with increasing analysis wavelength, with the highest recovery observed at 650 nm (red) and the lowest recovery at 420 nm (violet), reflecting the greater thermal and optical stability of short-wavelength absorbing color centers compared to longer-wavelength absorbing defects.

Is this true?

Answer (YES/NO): YES